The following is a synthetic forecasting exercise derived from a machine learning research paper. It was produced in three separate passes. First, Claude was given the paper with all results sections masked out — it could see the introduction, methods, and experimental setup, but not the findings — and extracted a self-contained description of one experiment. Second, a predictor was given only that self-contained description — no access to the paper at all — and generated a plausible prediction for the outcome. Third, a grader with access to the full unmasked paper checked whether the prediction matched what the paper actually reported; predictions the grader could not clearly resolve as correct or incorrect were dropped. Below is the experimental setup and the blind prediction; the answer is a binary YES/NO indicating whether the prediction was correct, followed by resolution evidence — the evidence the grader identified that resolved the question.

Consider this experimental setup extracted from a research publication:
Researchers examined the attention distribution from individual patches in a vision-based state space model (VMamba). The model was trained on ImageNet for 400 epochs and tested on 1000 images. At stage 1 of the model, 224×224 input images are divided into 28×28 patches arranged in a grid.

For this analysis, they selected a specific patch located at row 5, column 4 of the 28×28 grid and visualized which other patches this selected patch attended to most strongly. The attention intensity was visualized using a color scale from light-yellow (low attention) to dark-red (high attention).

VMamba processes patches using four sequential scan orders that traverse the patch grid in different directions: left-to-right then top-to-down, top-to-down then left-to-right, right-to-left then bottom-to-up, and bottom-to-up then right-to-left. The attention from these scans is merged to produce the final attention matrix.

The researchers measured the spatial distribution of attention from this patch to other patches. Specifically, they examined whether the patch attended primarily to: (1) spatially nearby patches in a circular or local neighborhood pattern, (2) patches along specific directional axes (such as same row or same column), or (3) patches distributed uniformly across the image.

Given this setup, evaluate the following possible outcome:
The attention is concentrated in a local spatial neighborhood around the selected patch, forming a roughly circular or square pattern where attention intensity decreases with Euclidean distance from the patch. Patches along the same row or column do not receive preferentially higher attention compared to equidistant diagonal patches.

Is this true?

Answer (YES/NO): NO